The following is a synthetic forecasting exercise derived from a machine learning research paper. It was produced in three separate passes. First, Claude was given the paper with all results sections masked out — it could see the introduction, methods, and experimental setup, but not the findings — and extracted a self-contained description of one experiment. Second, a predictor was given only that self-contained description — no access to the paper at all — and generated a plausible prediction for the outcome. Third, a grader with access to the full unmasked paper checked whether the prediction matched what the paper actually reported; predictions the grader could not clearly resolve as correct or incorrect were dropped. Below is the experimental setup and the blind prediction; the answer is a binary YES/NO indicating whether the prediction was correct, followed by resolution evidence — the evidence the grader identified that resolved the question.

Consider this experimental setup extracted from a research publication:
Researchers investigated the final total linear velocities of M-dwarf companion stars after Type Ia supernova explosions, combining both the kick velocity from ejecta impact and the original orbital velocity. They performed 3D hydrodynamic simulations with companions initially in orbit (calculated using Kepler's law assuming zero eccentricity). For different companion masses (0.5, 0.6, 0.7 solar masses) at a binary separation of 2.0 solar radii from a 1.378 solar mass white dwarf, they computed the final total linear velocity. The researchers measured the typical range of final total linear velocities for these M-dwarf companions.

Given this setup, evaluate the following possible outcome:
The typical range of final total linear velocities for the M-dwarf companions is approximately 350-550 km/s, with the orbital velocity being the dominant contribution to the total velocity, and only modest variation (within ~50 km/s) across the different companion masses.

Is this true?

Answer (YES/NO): NO